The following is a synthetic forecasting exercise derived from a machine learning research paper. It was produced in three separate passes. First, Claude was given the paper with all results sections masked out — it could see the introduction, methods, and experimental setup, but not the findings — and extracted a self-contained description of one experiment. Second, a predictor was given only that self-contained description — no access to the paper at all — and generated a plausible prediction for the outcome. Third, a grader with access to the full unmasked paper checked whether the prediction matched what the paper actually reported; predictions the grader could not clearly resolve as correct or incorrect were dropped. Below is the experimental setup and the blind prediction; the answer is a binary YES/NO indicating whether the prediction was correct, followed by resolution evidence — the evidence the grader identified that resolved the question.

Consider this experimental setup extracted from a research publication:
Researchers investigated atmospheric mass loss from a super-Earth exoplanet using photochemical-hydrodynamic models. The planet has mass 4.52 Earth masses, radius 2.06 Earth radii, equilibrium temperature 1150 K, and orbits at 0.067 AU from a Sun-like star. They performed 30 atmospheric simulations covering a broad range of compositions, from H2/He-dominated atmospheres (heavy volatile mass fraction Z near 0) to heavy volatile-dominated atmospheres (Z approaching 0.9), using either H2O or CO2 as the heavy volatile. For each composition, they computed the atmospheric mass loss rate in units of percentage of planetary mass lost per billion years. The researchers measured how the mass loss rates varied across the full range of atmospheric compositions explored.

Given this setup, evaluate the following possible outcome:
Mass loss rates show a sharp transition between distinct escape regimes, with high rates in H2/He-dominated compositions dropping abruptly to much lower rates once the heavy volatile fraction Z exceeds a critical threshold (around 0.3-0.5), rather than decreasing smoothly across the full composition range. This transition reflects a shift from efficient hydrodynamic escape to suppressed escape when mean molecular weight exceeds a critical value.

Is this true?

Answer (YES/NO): NO